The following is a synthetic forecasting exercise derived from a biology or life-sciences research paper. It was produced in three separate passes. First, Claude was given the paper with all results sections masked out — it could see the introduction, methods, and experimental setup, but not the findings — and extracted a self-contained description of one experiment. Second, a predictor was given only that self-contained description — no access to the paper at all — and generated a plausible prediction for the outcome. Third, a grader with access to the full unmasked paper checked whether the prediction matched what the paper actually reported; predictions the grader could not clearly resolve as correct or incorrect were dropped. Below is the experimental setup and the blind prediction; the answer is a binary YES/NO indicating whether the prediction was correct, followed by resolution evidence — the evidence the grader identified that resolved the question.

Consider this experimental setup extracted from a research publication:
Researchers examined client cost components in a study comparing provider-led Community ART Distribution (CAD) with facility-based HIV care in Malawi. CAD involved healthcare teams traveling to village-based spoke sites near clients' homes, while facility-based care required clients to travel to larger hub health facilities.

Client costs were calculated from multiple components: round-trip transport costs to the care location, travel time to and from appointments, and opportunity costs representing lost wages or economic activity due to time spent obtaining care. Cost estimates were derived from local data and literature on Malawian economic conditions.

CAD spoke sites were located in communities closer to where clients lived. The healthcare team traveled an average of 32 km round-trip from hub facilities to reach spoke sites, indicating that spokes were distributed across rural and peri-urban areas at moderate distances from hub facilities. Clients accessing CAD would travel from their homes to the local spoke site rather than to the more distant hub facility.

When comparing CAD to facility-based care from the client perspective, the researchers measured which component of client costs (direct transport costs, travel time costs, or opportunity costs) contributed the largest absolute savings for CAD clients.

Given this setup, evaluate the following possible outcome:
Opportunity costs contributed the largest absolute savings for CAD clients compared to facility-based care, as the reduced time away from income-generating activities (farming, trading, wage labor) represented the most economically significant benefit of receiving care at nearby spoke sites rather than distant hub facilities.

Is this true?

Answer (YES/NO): YES